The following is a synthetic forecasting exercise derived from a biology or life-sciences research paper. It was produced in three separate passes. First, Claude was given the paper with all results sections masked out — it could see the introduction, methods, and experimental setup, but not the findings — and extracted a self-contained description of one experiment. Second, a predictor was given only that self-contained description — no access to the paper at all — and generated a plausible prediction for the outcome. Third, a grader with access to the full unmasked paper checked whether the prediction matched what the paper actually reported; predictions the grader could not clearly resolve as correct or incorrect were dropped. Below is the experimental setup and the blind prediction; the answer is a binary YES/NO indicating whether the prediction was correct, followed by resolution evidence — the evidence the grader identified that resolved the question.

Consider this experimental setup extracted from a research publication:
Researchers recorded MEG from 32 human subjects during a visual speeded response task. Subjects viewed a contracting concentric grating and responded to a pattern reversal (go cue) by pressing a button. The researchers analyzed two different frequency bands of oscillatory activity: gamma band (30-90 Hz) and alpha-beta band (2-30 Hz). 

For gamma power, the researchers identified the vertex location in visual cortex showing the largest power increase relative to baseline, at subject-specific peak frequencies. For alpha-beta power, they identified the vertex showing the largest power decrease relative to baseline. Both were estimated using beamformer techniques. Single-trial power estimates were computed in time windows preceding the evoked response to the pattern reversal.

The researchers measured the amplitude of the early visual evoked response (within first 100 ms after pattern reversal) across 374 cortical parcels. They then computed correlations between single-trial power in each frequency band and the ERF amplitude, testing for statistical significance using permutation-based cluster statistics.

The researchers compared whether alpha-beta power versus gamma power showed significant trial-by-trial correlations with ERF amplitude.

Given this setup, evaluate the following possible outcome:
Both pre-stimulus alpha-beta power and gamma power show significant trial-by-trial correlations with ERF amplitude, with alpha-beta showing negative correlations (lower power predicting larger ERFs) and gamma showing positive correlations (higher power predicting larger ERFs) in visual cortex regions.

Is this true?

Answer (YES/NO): NO